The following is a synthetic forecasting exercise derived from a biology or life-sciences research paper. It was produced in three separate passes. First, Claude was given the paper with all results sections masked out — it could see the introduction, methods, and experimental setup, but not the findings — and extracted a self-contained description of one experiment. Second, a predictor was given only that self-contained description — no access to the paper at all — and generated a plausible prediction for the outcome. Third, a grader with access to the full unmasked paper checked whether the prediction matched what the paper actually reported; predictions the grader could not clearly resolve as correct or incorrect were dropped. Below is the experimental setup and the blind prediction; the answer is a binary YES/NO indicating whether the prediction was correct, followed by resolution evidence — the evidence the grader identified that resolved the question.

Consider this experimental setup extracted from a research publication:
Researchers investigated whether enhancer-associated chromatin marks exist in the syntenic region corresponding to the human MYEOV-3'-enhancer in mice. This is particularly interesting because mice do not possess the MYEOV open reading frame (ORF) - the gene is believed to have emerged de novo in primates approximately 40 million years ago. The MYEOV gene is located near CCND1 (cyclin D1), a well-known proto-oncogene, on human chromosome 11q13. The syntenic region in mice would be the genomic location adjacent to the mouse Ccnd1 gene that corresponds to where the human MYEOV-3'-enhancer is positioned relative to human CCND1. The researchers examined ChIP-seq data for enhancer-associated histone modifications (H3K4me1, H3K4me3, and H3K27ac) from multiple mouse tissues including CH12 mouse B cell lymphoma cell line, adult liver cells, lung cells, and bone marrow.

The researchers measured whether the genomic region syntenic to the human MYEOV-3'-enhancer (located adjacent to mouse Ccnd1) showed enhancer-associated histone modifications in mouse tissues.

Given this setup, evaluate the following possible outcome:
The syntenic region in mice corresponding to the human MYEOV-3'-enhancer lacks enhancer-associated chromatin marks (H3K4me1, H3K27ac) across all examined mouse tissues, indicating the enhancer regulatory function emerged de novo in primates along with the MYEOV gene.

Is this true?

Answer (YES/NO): NO